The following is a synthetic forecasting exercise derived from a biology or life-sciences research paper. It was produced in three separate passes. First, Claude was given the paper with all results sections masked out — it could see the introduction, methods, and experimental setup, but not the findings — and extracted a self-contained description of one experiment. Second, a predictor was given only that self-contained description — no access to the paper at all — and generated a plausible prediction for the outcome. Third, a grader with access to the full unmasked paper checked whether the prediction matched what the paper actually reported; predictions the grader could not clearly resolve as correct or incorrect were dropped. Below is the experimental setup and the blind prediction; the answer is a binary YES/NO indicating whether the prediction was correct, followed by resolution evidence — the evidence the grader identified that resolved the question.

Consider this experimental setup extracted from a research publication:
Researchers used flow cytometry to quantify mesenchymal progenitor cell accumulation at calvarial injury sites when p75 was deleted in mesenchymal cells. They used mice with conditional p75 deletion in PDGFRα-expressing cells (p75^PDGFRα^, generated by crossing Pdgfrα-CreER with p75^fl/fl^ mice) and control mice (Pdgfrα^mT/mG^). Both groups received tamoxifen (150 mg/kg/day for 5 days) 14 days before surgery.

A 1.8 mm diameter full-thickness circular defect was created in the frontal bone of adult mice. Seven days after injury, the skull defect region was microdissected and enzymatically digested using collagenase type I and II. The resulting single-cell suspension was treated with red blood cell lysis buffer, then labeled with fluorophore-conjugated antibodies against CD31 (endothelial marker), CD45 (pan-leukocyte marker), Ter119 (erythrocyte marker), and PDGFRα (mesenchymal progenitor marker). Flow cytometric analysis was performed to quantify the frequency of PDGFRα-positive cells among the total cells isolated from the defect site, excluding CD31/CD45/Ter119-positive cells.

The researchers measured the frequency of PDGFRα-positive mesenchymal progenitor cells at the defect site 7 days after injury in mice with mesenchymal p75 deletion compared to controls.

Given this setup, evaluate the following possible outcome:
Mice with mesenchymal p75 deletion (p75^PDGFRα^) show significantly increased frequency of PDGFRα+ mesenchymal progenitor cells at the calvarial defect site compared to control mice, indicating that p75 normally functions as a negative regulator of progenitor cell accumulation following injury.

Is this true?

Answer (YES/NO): NO